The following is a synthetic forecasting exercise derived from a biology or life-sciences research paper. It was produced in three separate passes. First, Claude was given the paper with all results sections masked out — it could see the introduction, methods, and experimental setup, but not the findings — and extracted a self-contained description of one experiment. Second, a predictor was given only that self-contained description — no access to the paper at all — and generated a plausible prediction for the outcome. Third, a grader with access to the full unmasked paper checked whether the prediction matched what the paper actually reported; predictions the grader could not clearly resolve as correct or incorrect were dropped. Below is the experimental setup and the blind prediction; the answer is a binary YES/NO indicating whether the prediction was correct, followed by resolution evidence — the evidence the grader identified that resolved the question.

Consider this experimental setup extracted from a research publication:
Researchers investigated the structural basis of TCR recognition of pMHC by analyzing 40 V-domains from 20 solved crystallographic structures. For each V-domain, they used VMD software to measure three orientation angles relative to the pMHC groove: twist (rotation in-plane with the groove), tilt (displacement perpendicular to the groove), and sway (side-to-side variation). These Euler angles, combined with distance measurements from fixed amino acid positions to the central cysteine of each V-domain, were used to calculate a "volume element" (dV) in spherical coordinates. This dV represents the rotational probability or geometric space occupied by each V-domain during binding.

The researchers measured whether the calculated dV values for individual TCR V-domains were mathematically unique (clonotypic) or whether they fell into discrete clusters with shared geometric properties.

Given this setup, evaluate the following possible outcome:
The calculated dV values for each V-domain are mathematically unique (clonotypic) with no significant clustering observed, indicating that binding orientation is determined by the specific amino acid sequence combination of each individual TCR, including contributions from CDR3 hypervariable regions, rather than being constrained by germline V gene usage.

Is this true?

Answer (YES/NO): YES